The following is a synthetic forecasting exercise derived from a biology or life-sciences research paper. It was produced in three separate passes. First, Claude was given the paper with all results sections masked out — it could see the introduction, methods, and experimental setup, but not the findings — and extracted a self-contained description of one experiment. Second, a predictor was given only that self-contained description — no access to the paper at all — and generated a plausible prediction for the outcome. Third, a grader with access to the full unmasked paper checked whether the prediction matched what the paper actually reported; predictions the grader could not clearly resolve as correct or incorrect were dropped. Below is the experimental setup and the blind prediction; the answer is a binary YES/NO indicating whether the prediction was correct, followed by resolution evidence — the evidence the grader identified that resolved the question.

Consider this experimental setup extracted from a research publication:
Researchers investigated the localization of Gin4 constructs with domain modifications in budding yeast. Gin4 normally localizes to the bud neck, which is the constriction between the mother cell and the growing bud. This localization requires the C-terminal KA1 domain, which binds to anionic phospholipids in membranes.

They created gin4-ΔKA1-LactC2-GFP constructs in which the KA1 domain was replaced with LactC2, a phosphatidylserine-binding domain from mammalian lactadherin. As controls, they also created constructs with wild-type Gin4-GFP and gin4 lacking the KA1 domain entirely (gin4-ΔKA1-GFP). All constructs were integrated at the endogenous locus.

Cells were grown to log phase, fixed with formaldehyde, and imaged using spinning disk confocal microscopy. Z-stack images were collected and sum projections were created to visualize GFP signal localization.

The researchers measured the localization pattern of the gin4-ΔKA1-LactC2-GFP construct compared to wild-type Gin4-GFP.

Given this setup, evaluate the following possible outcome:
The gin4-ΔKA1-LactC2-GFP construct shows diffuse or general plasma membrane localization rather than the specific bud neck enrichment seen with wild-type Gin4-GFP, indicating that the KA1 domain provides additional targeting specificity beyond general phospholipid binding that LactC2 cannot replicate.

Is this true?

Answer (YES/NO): NO